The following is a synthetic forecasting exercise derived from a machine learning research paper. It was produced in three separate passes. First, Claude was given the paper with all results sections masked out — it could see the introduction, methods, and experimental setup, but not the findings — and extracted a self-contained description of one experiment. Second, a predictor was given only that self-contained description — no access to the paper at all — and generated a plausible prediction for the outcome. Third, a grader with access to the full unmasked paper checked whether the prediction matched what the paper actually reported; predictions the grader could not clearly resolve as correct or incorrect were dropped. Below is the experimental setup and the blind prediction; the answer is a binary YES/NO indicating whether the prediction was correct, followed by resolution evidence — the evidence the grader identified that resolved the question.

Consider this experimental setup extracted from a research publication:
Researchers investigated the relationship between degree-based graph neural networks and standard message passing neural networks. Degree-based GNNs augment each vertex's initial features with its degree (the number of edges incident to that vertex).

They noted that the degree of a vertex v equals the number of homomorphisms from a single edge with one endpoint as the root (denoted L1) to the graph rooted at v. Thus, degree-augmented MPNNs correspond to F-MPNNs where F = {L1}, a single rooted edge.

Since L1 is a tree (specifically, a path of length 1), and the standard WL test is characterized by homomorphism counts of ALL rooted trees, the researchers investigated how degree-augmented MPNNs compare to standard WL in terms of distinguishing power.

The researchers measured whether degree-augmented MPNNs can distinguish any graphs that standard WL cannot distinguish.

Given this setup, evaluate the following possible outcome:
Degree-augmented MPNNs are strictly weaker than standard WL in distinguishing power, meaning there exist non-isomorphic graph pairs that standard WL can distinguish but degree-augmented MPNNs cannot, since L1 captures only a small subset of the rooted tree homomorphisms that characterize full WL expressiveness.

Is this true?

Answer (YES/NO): NO